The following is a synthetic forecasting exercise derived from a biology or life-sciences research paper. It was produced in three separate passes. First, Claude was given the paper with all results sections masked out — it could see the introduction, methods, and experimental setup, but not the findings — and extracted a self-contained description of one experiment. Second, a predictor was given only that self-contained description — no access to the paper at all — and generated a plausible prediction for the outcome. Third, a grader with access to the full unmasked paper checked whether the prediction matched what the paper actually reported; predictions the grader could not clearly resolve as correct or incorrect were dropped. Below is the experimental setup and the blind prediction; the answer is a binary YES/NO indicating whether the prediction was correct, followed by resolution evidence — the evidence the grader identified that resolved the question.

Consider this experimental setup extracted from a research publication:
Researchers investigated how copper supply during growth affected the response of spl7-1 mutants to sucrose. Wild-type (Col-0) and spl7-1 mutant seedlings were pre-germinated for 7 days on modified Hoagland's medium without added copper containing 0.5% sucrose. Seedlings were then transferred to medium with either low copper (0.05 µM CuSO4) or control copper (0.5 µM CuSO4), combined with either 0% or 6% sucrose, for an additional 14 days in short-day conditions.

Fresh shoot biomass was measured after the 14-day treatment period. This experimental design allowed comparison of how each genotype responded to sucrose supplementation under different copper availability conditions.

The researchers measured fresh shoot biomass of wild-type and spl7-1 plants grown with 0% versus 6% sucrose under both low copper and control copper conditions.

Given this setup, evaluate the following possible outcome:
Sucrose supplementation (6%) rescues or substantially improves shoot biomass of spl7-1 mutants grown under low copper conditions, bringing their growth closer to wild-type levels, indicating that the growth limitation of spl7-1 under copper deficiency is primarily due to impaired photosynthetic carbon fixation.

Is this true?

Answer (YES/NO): NO